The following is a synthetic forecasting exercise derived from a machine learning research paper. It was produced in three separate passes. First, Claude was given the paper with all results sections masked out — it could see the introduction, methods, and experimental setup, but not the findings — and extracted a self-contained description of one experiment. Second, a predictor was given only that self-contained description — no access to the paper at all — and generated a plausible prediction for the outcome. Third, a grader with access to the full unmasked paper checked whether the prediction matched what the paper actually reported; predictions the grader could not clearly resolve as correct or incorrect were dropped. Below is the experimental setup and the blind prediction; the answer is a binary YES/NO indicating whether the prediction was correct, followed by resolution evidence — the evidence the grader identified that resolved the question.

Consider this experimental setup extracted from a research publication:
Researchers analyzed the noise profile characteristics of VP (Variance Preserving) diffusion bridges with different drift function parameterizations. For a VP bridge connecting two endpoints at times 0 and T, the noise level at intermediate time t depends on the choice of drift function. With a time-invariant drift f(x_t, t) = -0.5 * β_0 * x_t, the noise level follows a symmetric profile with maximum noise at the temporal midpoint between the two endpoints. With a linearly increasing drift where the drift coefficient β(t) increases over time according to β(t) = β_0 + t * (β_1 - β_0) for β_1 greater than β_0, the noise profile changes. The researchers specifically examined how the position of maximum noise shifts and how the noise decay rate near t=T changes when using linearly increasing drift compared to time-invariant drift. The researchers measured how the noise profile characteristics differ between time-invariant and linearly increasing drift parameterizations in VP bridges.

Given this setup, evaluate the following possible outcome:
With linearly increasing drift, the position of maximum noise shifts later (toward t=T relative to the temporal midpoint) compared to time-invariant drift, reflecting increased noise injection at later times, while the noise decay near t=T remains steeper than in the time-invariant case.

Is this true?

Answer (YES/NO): YES